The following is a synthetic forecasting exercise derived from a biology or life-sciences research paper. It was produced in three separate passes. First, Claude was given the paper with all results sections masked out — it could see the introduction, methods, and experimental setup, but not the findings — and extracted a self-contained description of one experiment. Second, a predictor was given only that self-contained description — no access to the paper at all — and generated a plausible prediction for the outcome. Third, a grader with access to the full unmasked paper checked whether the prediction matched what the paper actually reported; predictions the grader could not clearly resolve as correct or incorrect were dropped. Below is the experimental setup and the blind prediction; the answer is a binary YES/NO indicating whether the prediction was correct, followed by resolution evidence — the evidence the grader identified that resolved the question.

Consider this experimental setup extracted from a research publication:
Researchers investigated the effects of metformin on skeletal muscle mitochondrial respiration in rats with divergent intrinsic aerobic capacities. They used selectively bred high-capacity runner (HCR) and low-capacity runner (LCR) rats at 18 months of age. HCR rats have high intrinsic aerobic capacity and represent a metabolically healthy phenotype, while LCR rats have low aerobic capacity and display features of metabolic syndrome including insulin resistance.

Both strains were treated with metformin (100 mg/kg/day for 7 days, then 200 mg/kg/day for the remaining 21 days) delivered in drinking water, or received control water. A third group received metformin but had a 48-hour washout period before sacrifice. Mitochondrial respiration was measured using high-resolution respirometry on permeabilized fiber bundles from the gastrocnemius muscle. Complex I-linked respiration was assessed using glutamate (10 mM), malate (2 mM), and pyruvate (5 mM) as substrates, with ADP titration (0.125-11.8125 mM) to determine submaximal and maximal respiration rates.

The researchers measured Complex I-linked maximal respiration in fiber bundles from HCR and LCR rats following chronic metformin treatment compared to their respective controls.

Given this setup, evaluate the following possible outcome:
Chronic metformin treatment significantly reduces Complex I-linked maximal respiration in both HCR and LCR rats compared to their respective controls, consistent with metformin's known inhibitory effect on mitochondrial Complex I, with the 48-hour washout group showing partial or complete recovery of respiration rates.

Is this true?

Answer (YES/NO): NO